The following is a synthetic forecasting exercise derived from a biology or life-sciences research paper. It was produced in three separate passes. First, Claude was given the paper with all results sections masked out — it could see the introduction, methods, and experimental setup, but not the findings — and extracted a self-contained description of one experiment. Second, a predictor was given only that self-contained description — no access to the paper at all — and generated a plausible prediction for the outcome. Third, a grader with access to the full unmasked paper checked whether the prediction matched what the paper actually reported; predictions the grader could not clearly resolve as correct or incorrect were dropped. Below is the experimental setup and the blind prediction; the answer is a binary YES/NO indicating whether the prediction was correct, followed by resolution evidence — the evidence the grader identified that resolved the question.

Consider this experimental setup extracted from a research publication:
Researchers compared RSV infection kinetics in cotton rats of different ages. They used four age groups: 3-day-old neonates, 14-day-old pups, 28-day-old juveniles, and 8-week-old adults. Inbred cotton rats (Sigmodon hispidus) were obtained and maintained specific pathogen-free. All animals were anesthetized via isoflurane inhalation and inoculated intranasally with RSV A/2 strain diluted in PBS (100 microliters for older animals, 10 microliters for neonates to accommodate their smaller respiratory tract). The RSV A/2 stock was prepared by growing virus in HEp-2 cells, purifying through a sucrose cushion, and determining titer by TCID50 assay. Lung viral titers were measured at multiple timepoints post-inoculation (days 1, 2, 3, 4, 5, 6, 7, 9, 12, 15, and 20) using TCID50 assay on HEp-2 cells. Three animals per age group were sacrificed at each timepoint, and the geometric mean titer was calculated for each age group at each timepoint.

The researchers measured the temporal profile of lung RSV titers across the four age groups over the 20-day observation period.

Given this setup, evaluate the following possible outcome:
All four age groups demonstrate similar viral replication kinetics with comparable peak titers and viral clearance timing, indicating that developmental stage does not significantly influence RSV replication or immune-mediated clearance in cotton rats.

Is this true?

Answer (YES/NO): NO